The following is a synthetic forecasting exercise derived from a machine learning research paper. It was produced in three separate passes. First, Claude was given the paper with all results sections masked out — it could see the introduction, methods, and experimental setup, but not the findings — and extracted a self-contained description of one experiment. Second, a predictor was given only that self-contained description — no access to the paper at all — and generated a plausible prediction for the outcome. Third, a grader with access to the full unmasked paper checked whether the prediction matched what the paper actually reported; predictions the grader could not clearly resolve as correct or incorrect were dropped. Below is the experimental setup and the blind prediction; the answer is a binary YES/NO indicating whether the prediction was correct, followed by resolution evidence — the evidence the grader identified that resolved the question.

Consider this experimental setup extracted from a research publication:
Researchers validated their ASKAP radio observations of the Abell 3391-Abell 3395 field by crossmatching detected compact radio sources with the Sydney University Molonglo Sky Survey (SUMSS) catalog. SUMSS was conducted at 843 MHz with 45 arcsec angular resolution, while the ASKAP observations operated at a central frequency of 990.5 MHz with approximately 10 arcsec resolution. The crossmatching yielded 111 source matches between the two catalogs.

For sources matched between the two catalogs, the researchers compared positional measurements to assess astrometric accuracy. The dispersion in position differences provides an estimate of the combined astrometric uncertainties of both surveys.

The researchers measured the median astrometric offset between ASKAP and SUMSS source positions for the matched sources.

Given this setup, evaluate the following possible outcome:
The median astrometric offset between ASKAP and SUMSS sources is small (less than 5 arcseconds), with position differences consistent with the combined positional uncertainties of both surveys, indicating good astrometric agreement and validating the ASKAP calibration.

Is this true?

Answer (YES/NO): YES